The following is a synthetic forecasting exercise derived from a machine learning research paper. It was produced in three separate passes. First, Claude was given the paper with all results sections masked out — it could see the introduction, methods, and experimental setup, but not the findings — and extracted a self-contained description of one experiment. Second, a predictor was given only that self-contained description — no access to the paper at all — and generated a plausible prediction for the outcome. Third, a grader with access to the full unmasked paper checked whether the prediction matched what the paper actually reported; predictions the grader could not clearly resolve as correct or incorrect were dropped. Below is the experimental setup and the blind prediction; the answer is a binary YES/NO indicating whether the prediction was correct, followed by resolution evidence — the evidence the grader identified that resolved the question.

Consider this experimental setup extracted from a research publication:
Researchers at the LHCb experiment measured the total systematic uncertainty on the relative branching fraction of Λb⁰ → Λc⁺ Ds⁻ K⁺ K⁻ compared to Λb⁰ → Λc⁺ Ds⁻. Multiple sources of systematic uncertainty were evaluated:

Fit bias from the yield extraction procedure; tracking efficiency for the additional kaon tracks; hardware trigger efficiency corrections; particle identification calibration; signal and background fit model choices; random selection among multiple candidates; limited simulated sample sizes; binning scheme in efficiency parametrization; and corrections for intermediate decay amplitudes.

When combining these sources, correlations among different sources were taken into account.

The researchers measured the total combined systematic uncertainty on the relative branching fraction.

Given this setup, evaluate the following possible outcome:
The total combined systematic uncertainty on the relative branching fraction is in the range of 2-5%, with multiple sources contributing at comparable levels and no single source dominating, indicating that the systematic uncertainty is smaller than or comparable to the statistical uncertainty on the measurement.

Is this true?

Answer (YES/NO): NO